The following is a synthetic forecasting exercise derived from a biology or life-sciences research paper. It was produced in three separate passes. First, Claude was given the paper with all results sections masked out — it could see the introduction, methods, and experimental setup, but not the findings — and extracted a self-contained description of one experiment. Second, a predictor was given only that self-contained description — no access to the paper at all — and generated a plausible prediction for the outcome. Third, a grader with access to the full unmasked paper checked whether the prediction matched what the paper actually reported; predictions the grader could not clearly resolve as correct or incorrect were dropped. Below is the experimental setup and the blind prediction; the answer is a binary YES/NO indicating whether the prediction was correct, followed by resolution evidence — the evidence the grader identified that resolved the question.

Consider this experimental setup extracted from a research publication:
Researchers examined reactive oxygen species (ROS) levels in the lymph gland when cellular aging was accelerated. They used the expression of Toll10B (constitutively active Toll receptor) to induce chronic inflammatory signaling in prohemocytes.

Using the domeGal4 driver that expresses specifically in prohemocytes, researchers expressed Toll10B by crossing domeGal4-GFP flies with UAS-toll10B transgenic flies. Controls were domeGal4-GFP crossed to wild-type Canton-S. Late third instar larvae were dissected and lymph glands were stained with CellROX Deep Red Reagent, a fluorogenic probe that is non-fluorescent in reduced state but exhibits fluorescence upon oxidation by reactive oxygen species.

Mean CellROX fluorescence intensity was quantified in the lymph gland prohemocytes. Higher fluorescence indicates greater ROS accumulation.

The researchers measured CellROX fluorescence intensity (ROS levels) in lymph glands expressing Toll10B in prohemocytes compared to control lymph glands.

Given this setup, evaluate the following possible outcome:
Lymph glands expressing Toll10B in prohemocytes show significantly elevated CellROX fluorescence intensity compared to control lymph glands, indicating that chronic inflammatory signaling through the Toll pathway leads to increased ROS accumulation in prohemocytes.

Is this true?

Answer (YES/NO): YES